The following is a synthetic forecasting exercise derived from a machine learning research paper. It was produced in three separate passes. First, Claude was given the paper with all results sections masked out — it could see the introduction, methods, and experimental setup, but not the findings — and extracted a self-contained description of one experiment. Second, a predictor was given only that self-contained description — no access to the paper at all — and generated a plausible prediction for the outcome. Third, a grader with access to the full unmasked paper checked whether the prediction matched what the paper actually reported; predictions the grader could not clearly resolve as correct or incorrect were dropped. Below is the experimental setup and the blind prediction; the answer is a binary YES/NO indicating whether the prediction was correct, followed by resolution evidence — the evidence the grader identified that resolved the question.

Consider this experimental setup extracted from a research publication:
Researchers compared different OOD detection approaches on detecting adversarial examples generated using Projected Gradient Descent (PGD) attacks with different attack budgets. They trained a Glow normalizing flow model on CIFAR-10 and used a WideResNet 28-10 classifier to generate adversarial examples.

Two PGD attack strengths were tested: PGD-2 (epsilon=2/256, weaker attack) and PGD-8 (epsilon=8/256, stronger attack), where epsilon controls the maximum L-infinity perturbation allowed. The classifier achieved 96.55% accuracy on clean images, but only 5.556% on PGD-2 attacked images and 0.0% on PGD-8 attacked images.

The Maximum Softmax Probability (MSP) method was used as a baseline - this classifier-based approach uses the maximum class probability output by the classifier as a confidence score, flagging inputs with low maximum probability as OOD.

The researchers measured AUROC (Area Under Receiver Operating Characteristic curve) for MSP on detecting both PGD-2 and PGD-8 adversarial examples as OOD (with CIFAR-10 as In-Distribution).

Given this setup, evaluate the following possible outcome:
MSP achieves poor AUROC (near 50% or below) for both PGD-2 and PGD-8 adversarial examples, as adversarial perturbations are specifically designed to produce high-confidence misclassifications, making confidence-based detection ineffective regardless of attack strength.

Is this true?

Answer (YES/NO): YES